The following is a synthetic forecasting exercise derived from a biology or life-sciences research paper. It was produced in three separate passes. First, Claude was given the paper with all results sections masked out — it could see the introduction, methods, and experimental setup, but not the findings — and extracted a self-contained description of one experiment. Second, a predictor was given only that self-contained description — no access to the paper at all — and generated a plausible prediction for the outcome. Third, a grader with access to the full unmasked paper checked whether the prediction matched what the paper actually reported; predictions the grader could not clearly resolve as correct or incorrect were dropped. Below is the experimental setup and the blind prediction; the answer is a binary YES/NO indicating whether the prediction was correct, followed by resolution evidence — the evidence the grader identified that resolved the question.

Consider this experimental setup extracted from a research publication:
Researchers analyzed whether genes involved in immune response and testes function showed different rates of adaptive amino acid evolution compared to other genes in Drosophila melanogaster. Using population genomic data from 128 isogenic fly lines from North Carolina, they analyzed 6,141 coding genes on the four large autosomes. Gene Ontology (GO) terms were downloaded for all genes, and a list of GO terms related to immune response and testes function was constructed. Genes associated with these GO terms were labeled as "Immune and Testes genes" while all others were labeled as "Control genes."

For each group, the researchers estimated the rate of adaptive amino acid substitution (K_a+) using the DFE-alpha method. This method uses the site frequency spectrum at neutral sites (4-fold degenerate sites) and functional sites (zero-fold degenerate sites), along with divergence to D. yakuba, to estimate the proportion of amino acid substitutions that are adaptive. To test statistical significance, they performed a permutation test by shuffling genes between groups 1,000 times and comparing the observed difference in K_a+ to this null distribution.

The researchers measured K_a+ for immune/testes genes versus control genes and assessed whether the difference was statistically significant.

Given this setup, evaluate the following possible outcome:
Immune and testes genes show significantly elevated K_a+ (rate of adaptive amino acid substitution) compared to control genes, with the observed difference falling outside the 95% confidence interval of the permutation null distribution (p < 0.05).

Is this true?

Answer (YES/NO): YES